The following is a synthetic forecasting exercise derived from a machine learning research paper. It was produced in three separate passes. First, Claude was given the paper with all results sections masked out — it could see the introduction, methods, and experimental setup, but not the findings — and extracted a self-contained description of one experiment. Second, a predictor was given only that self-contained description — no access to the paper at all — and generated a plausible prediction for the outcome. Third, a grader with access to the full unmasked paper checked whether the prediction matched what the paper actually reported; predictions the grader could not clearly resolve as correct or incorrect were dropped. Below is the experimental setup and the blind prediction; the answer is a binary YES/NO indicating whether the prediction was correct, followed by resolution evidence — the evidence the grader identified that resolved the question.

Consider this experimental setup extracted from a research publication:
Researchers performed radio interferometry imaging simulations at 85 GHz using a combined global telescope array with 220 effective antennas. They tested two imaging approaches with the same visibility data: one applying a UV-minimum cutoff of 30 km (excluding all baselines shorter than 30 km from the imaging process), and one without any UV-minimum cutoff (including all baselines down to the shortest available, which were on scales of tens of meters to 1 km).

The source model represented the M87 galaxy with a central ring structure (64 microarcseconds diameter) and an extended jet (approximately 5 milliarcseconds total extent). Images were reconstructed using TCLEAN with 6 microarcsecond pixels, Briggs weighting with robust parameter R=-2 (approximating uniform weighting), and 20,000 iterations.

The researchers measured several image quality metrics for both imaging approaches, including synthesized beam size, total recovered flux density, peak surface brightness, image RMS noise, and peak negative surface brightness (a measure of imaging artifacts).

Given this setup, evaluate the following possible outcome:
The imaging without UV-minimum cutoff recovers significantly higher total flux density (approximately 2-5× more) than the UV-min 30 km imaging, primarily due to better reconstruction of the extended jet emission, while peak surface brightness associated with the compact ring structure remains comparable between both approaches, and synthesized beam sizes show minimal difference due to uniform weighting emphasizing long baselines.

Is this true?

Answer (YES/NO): NO